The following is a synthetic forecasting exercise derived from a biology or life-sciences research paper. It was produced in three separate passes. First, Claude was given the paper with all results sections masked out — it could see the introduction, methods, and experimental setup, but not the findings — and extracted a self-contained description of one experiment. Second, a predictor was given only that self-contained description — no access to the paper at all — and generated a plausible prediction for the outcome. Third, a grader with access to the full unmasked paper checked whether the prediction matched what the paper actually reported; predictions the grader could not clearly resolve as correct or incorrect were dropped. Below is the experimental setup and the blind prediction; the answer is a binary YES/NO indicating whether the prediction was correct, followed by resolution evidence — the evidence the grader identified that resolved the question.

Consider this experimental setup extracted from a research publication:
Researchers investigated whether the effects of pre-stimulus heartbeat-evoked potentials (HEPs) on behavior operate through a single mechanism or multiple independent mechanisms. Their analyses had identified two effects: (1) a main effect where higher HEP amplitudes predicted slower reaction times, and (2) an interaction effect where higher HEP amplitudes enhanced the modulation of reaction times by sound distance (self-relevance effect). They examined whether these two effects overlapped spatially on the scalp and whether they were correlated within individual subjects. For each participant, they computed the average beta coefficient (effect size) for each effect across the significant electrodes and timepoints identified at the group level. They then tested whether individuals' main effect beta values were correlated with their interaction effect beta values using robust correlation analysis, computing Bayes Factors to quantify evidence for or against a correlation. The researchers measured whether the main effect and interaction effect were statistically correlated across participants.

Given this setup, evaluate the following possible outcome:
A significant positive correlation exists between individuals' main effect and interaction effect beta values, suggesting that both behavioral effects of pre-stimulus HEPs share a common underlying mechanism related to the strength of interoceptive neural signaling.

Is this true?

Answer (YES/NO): NO